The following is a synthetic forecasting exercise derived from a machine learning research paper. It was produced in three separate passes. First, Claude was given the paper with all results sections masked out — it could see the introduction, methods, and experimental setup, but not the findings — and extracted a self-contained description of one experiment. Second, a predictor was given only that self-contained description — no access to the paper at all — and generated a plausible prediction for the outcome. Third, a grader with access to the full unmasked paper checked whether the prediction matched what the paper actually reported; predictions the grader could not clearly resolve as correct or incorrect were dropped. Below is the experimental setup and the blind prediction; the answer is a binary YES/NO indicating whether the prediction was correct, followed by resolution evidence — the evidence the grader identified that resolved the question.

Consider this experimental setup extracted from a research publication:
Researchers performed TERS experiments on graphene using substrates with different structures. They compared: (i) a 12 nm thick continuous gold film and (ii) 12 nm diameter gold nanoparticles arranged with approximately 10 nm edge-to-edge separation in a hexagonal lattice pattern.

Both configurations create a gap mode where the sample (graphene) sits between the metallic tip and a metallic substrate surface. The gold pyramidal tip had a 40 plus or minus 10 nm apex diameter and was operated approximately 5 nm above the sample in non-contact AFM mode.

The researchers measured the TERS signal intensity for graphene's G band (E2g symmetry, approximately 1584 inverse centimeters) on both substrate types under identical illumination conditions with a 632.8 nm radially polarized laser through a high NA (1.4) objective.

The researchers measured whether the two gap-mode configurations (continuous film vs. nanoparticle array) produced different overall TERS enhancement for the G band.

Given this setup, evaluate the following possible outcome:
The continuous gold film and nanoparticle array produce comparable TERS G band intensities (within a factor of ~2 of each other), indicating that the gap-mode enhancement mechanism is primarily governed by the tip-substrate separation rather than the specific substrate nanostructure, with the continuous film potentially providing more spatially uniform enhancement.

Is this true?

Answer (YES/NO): YES